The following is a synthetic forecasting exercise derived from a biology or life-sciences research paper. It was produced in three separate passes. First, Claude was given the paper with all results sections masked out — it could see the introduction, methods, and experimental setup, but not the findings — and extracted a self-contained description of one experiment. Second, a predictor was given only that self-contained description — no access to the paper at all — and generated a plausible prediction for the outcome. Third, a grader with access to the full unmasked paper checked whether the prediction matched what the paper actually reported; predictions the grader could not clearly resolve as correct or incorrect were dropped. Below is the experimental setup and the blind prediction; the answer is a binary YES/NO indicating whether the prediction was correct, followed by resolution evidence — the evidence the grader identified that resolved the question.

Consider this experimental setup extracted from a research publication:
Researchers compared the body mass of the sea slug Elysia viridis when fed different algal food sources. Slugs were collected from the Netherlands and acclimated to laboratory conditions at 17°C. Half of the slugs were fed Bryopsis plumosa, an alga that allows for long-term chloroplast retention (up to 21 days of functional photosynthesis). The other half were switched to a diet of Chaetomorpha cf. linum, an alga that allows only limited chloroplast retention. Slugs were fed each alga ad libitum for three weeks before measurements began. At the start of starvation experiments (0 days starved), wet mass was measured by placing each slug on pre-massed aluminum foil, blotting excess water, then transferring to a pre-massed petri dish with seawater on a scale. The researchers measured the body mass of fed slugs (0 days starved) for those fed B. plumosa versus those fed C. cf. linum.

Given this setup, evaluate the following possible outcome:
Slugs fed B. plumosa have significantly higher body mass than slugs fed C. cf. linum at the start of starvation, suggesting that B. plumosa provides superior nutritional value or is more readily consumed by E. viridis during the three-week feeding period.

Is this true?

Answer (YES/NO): NO